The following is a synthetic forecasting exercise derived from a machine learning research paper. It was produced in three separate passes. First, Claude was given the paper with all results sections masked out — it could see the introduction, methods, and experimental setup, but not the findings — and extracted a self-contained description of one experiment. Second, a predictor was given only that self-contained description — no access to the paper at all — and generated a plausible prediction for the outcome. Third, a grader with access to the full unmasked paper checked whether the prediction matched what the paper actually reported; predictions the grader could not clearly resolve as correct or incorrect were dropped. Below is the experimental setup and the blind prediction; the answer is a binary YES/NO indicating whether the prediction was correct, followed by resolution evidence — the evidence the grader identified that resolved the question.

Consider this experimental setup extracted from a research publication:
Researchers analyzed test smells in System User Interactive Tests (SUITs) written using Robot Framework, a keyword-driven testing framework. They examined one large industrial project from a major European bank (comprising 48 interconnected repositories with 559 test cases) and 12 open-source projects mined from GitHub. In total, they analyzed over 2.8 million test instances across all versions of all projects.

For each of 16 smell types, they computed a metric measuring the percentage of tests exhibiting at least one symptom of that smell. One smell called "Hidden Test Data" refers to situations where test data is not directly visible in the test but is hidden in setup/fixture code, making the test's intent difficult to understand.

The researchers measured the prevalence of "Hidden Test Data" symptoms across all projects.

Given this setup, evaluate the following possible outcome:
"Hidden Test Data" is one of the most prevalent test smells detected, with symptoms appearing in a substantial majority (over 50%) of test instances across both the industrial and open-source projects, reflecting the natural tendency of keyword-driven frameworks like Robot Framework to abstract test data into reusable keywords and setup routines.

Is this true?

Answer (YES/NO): NO